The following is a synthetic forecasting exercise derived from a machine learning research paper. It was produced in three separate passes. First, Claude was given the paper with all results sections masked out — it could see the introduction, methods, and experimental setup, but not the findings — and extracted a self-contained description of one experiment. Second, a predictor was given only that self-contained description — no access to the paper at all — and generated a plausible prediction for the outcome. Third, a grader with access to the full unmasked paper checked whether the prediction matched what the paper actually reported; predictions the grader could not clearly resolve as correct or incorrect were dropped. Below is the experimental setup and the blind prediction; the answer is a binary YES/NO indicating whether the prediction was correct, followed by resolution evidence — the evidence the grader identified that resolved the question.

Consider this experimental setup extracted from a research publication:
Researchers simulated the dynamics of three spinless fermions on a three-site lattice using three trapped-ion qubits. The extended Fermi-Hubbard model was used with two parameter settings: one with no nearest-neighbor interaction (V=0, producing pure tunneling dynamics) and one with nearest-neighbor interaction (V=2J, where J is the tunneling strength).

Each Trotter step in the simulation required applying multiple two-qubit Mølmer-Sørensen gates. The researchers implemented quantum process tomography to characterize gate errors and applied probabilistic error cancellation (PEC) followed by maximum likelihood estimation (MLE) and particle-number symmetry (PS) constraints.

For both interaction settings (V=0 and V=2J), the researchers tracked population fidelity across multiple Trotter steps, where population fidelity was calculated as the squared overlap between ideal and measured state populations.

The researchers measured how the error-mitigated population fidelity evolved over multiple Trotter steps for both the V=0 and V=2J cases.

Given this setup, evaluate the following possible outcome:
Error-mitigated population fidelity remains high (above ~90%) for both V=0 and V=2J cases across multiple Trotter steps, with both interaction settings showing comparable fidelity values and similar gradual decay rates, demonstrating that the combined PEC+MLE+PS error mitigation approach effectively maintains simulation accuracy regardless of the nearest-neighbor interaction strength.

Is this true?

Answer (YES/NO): YES